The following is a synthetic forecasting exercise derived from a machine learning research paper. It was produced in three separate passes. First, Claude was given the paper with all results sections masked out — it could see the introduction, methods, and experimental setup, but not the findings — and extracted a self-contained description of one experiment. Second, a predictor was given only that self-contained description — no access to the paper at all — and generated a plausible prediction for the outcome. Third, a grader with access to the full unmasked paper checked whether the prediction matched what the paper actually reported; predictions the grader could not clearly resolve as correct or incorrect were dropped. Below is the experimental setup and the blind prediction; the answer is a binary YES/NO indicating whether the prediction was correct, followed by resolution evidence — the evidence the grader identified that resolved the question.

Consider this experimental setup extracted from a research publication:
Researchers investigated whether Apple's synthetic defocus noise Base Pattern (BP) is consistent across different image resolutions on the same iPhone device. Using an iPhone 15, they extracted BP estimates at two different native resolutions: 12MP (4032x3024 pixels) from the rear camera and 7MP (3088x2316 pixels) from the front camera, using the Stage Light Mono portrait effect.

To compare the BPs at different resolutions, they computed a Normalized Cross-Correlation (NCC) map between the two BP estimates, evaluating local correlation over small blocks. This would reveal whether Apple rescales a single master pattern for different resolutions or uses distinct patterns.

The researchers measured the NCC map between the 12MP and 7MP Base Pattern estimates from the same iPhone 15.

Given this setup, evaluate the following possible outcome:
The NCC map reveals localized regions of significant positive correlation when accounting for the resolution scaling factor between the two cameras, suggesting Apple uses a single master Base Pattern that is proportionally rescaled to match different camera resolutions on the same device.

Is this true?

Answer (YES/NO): NO